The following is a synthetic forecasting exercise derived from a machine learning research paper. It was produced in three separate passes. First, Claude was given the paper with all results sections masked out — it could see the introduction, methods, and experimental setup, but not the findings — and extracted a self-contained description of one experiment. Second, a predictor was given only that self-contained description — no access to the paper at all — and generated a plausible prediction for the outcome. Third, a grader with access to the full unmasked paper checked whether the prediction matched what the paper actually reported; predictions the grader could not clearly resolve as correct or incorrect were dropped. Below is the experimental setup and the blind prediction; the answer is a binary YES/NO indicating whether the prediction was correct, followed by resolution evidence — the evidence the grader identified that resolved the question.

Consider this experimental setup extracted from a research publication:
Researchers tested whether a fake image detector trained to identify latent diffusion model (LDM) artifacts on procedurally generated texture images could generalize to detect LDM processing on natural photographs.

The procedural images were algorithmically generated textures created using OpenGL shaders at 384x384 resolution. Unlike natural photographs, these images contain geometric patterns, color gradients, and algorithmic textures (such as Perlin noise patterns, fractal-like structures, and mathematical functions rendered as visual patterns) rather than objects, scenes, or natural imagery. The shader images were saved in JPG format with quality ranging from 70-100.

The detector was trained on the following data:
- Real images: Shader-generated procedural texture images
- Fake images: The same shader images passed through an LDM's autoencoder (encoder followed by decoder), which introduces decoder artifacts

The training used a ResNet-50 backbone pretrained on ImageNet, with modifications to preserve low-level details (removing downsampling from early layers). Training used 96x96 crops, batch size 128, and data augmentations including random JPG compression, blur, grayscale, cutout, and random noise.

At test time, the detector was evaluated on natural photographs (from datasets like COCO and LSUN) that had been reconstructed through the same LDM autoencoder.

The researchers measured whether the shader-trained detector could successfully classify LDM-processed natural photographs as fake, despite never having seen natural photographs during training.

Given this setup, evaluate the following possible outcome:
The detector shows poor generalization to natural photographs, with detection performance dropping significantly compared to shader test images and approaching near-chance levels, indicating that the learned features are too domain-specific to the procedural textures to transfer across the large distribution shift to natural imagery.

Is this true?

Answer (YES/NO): NO